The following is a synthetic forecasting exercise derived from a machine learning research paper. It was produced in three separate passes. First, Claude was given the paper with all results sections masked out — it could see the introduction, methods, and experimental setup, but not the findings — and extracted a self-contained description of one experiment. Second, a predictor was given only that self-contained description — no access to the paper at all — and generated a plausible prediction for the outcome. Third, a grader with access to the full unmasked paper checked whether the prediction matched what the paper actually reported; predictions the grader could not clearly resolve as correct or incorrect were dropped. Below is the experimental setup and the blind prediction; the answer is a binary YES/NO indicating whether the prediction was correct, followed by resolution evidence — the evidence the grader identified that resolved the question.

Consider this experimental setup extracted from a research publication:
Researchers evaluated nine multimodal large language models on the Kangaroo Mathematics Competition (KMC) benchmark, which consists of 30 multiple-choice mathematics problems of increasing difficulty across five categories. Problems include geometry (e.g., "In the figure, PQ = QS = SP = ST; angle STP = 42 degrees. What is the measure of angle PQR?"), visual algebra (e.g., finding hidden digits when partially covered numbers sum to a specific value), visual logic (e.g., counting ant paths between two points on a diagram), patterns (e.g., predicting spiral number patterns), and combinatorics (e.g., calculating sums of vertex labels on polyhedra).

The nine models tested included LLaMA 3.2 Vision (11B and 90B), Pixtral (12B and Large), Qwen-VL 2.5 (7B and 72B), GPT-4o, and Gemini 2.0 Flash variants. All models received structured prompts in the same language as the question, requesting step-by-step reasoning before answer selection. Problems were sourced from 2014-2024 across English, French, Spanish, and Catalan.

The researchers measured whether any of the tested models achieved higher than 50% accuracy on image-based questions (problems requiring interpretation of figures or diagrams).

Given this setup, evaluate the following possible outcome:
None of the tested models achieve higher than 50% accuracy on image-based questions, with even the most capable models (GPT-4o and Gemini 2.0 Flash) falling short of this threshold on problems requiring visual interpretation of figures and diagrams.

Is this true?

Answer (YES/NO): YES